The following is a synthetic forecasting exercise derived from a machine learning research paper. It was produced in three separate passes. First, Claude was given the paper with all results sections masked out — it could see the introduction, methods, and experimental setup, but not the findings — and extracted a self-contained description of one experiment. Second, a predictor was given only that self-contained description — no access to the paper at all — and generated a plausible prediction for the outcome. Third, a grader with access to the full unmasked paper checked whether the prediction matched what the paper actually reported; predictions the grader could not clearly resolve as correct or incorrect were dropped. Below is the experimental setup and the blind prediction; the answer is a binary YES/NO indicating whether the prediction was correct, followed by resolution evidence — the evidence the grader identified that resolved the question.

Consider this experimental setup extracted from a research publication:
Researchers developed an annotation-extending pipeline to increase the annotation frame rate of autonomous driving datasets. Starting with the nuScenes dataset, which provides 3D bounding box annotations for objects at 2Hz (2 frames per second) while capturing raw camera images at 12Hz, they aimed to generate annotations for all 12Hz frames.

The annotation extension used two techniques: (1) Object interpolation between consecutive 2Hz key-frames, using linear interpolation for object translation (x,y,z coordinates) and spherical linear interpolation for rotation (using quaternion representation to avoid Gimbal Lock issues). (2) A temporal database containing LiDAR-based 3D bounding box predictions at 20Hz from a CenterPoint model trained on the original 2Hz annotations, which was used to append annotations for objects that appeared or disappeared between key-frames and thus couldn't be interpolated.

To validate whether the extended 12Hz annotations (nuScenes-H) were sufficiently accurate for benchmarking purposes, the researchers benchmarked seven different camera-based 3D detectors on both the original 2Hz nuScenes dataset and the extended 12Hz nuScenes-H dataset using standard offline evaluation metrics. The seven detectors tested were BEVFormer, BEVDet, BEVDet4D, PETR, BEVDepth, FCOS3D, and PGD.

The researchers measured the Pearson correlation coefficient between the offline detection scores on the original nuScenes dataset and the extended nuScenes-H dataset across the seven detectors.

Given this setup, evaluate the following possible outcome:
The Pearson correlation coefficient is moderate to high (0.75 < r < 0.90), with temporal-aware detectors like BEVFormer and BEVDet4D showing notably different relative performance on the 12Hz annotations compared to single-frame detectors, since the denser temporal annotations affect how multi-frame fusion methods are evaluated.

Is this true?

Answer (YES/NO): NO